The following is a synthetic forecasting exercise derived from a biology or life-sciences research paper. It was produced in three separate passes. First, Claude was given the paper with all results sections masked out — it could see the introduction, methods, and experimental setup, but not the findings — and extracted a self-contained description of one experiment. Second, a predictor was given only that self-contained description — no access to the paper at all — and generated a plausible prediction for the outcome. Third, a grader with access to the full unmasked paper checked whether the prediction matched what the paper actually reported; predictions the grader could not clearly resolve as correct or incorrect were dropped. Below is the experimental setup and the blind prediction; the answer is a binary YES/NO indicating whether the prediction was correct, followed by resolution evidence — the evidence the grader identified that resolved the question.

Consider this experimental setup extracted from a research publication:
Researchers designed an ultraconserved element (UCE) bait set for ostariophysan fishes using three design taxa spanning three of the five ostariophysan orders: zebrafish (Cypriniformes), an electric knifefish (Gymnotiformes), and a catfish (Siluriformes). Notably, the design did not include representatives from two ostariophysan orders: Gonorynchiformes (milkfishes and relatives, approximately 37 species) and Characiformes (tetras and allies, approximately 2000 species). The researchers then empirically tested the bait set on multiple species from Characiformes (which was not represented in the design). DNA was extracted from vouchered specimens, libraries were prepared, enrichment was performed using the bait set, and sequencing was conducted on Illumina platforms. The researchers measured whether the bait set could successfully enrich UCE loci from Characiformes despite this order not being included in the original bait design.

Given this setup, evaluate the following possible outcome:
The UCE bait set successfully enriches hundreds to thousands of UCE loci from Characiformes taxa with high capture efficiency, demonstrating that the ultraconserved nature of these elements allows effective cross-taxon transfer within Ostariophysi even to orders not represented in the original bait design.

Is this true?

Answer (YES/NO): YES